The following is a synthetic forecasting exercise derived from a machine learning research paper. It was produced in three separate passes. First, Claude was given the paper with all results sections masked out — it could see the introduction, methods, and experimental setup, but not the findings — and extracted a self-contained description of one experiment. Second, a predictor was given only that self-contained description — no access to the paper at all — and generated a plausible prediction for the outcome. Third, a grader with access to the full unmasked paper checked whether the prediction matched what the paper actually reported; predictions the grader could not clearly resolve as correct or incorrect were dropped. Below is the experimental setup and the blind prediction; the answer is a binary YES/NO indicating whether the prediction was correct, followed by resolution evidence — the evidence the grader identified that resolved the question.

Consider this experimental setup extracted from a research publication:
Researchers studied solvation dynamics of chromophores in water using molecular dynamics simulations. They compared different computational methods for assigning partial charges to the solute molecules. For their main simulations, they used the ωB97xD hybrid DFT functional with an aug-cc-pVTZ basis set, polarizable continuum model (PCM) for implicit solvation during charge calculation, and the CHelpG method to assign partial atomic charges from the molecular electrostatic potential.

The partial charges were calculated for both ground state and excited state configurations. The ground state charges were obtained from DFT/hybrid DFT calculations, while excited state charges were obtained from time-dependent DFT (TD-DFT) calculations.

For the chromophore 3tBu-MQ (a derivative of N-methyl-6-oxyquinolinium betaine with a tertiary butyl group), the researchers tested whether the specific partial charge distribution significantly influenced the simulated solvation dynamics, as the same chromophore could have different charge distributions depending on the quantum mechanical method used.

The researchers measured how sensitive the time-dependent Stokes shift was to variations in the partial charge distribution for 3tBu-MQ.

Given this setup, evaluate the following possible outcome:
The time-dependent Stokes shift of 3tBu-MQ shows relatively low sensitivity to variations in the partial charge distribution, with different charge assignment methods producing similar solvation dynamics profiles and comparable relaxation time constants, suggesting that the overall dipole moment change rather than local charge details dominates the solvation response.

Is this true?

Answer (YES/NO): YES